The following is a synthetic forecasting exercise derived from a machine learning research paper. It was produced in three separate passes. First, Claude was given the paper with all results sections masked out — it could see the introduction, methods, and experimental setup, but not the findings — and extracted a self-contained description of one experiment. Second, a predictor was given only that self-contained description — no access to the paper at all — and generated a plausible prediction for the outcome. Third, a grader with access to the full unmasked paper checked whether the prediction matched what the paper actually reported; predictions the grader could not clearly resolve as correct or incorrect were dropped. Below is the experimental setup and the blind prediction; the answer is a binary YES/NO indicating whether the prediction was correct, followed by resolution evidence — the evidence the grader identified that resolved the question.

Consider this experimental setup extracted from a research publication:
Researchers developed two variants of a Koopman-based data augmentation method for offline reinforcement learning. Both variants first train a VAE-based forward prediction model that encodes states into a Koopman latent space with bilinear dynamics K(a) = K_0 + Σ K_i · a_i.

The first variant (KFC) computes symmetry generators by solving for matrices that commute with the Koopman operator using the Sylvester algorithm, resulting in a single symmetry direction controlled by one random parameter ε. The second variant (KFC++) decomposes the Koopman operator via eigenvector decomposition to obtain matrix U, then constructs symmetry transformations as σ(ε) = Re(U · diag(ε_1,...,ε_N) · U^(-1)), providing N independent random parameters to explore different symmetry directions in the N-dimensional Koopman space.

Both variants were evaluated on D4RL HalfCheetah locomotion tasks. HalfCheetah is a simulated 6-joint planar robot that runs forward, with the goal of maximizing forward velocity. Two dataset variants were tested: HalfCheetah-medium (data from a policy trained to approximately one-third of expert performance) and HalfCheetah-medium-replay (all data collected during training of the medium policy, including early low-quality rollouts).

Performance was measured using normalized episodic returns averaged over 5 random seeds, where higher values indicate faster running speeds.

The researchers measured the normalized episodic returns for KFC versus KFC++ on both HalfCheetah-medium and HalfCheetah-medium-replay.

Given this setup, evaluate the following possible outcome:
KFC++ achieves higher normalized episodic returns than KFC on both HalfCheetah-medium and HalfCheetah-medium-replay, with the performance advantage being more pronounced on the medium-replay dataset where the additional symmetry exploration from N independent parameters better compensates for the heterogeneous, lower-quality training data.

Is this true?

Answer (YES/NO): NO